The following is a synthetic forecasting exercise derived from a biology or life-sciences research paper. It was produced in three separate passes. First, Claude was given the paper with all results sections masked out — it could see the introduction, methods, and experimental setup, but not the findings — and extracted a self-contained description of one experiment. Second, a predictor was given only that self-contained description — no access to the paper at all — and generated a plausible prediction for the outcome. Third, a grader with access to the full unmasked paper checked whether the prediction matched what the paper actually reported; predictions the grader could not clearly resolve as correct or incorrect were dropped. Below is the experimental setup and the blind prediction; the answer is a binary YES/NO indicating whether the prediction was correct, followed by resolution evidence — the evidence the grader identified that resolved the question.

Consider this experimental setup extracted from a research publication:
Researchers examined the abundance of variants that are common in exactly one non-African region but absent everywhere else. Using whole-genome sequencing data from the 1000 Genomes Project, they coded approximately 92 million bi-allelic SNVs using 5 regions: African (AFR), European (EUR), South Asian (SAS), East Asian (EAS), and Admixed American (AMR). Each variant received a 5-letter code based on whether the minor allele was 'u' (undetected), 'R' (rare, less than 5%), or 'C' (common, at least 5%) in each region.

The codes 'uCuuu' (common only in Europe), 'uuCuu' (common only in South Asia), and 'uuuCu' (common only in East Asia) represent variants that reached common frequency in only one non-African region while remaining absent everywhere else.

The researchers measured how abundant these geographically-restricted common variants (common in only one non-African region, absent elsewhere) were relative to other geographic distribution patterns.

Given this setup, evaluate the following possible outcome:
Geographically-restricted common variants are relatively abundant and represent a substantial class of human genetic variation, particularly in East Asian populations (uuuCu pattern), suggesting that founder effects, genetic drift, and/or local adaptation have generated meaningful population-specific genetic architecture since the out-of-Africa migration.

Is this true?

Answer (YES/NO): NO